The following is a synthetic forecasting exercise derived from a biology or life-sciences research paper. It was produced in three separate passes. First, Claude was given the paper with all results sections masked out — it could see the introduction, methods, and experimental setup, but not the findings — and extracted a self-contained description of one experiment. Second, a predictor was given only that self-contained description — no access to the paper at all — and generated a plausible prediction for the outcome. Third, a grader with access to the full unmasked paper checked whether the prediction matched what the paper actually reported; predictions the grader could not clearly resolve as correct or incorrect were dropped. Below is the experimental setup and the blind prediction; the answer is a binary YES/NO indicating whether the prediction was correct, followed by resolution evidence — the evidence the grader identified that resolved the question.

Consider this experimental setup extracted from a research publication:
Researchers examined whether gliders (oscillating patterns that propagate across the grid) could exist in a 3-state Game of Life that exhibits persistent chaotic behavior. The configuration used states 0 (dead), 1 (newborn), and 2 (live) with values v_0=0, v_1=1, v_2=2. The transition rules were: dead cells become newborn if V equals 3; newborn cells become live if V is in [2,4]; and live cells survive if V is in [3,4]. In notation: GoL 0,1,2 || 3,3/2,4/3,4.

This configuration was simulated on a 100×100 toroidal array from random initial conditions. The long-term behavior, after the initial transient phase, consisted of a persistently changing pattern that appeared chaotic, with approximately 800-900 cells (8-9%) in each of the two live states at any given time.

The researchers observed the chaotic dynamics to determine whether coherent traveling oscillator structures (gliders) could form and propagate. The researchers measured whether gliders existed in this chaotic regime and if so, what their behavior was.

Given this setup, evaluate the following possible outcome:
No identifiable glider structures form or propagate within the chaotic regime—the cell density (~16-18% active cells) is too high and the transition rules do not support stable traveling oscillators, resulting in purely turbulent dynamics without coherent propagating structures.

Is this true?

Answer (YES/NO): NO